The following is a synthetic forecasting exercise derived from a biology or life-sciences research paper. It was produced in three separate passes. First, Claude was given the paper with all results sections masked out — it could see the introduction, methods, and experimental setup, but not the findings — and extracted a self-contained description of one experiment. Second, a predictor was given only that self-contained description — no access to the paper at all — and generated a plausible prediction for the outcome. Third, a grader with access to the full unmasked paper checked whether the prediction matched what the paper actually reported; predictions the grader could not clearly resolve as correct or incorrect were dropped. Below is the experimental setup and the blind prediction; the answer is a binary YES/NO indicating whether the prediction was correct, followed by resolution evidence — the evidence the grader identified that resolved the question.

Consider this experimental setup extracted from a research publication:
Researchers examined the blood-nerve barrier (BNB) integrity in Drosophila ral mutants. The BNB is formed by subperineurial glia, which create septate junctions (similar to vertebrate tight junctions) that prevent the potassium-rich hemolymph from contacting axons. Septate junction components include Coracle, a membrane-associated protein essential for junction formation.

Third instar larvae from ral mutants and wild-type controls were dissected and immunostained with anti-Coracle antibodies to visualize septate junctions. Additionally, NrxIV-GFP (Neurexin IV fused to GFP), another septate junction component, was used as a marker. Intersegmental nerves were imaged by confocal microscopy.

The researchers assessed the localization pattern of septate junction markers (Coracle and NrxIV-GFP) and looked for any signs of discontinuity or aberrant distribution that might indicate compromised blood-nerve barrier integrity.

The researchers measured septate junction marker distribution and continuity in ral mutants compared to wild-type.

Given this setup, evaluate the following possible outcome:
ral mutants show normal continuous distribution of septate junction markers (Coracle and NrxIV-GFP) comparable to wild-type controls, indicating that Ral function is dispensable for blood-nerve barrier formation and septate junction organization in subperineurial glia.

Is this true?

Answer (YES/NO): NO